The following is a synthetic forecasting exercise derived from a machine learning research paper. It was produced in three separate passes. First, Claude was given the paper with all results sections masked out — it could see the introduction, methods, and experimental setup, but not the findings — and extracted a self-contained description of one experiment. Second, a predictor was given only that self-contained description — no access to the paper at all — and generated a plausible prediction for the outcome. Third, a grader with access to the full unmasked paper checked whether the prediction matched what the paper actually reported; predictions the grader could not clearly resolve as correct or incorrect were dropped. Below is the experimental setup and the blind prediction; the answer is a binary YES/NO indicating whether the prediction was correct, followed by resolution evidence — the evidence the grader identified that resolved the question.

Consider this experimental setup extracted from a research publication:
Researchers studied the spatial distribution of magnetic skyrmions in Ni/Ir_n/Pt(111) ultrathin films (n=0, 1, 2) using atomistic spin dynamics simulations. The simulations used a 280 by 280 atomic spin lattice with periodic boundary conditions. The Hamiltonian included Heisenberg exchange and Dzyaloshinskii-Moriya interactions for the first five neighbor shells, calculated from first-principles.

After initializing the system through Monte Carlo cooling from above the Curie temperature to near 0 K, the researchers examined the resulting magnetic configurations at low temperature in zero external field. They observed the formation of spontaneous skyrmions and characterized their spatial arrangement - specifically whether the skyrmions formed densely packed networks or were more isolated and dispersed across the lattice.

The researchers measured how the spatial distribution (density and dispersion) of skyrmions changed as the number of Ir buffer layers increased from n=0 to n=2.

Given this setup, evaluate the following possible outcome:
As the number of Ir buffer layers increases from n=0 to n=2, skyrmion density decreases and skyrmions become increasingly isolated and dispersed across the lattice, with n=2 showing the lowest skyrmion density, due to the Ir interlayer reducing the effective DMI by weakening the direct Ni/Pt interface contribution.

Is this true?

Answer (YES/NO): YES